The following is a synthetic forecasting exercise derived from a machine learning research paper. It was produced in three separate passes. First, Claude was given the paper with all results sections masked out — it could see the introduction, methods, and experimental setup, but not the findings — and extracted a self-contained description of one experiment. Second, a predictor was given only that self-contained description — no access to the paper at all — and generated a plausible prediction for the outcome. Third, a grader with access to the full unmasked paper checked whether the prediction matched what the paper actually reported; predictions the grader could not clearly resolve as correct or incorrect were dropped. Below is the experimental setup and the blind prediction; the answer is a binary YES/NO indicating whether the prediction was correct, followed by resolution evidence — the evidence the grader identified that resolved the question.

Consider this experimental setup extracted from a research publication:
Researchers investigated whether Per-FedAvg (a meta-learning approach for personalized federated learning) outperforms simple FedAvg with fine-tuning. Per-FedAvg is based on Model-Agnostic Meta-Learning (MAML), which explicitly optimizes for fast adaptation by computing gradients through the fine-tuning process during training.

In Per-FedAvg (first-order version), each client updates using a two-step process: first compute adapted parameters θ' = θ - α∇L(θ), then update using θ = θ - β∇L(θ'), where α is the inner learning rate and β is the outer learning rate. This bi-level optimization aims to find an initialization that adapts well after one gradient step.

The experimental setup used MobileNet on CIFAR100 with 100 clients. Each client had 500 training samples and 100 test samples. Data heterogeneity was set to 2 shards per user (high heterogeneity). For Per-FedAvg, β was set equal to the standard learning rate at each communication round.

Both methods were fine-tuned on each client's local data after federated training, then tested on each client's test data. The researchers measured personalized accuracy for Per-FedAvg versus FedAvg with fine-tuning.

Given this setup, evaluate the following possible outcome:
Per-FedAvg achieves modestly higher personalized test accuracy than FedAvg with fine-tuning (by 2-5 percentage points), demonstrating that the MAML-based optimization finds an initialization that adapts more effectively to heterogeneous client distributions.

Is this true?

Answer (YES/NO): NO